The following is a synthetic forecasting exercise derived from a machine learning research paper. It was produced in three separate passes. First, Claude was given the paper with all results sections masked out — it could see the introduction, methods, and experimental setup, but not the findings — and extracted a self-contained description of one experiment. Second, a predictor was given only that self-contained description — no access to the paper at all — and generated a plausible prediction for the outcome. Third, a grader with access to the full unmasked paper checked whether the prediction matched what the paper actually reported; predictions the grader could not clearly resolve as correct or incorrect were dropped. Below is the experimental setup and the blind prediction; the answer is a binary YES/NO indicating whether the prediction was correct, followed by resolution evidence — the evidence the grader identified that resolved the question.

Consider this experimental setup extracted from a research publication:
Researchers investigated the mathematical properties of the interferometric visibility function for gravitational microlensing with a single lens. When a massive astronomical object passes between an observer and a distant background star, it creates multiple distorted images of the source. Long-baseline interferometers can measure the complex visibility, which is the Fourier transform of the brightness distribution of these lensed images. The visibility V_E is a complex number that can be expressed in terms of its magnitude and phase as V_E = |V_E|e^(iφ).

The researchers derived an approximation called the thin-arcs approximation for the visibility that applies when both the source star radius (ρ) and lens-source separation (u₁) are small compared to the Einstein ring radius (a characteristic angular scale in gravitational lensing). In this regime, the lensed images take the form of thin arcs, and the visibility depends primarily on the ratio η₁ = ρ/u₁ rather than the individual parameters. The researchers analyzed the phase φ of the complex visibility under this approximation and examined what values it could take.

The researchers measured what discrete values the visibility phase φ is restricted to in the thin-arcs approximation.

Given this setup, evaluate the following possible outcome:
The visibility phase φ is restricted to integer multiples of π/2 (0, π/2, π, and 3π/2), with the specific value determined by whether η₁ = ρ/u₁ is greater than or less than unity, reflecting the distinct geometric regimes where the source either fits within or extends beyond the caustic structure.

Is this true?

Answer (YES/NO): NO